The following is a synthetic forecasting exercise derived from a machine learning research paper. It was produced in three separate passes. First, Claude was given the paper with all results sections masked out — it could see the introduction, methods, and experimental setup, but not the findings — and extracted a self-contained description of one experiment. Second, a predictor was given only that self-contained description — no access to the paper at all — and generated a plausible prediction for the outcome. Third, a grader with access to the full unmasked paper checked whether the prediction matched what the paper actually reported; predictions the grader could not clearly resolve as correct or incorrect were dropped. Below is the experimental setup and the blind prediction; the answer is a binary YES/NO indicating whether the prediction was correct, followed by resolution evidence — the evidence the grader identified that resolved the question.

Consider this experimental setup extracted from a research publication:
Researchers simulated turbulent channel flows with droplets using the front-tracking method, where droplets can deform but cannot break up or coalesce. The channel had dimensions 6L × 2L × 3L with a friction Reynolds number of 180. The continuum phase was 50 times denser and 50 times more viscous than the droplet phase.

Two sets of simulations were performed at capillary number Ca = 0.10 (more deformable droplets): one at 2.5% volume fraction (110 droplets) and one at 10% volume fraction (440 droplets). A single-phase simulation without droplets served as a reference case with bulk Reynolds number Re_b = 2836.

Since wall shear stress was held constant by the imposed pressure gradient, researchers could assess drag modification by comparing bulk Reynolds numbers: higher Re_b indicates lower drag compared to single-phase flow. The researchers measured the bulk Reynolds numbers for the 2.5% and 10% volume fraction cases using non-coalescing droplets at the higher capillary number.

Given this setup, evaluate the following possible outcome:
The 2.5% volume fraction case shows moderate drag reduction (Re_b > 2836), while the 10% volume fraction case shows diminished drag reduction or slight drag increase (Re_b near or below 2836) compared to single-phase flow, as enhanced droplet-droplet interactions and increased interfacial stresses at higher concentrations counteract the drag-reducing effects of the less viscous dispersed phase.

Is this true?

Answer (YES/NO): NO